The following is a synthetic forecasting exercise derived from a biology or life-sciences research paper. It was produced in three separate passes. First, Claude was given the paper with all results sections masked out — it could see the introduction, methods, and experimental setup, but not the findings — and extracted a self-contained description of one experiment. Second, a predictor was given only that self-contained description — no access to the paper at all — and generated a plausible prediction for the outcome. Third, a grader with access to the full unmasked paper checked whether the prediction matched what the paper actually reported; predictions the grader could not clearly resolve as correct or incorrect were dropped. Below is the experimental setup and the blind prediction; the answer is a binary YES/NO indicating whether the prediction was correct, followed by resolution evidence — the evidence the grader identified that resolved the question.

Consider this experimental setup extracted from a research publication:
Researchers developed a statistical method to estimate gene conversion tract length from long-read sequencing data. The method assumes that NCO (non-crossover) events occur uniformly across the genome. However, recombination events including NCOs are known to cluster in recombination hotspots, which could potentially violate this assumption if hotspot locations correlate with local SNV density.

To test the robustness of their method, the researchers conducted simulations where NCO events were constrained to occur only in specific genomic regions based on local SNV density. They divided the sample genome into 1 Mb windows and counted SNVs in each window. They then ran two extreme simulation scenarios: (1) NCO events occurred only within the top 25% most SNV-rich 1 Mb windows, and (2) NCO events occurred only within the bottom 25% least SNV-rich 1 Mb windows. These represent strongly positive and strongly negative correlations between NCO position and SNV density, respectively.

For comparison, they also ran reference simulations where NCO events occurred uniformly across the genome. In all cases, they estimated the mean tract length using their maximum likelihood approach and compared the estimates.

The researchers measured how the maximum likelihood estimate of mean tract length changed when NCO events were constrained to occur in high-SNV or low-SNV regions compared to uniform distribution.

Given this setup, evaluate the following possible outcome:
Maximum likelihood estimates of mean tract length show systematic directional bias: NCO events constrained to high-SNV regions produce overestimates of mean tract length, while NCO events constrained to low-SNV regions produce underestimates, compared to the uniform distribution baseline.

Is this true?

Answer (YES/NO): NO